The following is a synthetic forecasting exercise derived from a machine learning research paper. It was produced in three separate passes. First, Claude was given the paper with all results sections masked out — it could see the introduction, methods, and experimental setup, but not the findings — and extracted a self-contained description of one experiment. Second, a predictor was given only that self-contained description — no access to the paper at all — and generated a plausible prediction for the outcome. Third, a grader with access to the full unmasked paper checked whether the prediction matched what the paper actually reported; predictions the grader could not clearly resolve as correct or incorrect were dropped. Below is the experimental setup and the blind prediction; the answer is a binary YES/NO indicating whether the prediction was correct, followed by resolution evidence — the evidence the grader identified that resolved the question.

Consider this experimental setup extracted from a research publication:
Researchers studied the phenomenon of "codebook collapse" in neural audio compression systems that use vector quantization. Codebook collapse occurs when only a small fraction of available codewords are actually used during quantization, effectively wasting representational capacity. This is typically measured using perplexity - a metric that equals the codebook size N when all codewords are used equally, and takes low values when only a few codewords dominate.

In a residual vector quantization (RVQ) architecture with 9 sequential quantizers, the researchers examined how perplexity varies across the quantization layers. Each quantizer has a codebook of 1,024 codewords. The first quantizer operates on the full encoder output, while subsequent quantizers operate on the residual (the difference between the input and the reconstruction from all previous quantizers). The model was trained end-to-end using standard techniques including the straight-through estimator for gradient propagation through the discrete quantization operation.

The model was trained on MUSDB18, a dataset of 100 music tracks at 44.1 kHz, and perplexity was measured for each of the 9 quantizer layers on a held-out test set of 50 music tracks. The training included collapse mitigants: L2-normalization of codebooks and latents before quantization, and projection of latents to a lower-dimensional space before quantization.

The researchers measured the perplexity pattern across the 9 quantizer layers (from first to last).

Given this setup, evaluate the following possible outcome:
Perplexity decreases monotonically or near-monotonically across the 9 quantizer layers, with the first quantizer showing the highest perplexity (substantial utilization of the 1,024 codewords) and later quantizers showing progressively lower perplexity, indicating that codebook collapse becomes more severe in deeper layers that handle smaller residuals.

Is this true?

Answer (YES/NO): NO